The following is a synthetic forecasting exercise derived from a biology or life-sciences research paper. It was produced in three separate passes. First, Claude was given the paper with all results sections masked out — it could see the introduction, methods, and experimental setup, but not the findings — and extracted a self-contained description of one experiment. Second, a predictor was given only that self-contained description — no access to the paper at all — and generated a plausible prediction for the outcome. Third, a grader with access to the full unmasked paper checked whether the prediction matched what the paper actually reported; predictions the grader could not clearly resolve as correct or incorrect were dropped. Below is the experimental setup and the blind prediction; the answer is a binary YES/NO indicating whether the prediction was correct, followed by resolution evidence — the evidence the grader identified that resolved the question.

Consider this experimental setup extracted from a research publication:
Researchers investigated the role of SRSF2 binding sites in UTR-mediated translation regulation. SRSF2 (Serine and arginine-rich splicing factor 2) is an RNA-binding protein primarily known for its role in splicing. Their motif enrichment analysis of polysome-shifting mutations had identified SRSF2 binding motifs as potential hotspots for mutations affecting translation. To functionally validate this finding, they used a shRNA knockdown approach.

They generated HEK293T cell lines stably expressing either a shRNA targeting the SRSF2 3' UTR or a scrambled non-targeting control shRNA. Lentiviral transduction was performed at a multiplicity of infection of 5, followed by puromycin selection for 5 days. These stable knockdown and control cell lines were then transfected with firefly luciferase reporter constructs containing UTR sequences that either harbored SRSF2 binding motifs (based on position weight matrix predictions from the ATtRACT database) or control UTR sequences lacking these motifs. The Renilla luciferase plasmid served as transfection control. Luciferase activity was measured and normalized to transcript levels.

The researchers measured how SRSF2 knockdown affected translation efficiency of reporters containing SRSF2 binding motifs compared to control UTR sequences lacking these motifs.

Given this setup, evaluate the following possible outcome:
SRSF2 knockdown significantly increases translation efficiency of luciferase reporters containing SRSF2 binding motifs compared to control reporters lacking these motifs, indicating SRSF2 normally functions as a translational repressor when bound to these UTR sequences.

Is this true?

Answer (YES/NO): NO